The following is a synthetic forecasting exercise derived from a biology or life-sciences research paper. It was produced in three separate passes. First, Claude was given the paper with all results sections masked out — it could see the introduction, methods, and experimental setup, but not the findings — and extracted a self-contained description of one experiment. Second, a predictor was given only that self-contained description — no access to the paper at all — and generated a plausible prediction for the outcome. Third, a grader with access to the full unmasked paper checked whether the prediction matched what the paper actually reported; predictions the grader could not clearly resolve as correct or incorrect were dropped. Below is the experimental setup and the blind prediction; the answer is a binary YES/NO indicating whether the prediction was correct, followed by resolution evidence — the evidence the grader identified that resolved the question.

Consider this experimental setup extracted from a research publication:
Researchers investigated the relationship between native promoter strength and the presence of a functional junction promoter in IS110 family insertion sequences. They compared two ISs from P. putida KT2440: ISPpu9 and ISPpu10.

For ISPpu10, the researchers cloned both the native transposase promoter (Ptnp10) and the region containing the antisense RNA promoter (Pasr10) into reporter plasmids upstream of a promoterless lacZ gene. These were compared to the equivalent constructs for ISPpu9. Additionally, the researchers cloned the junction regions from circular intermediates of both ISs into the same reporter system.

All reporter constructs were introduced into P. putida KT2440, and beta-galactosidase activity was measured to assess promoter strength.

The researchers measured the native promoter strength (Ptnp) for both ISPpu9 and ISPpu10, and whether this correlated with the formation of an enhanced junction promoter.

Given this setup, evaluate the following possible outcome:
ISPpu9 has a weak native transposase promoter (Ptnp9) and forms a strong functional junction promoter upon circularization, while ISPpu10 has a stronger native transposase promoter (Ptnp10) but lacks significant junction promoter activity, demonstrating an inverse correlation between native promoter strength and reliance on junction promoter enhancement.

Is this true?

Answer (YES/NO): NO